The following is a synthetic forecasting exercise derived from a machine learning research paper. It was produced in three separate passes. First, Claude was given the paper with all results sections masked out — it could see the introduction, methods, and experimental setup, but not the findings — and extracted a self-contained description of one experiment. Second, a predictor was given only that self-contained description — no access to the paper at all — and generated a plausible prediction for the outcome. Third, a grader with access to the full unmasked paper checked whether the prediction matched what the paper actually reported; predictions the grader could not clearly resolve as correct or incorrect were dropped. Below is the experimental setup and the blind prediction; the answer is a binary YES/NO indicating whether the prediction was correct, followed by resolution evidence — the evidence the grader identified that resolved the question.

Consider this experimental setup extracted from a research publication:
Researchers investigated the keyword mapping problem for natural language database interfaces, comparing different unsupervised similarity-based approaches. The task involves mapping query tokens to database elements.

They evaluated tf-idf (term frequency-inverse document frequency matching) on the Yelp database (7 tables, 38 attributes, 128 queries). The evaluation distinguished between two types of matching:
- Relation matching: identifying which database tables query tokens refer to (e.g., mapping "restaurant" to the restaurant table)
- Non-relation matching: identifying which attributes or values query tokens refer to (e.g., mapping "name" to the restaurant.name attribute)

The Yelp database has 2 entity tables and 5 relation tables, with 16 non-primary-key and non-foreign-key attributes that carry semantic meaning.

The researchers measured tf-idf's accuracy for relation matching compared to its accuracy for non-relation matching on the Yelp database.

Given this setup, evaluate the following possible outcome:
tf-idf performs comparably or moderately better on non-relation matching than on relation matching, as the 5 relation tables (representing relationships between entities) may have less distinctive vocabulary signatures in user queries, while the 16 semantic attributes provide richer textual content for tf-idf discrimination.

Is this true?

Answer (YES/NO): NO